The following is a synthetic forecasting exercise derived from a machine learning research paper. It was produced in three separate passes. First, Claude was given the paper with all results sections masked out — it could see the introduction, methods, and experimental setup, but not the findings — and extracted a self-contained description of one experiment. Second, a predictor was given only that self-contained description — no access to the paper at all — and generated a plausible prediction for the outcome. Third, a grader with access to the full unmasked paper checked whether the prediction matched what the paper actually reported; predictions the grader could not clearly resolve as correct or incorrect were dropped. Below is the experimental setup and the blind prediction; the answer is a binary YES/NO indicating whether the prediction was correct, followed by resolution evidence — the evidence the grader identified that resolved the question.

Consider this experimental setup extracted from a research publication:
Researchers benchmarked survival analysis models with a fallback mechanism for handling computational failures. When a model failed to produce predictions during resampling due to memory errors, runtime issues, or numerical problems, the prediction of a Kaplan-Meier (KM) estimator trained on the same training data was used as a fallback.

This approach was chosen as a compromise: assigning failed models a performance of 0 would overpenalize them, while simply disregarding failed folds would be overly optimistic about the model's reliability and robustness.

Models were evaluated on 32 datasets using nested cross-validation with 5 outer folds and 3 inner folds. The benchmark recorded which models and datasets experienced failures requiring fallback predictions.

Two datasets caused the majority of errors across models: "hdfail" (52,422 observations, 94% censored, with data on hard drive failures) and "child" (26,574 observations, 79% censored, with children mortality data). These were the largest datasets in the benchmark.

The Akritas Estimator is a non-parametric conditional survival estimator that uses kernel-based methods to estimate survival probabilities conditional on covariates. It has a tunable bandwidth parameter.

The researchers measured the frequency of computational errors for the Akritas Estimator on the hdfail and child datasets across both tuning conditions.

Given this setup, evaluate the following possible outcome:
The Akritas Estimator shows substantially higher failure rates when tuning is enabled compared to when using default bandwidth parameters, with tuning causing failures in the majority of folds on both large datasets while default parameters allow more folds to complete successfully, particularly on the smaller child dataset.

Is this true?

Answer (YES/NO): NO